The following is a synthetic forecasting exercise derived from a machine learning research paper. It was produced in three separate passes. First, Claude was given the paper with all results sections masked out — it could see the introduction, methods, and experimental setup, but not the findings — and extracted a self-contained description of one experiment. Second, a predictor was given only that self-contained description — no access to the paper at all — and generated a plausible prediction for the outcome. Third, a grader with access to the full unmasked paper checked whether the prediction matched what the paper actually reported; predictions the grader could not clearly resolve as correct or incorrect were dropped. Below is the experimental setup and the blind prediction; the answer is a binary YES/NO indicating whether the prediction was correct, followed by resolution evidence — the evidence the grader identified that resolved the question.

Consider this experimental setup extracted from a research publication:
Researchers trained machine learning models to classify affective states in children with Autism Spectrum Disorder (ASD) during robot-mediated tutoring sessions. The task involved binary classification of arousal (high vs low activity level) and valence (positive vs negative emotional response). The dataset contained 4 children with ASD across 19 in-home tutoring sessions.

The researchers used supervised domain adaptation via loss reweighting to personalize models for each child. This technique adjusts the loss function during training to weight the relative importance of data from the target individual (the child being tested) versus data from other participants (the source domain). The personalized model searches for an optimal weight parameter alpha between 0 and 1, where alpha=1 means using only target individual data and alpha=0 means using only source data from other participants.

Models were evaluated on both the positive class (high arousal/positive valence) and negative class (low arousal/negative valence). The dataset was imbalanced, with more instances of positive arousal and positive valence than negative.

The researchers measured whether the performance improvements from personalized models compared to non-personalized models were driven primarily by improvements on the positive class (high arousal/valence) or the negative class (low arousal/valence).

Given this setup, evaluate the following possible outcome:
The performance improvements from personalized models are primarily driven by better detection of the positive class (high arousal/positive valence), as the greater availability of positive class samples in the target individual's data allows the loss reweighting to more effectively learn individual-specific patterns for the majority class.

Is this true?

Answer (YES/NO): NO